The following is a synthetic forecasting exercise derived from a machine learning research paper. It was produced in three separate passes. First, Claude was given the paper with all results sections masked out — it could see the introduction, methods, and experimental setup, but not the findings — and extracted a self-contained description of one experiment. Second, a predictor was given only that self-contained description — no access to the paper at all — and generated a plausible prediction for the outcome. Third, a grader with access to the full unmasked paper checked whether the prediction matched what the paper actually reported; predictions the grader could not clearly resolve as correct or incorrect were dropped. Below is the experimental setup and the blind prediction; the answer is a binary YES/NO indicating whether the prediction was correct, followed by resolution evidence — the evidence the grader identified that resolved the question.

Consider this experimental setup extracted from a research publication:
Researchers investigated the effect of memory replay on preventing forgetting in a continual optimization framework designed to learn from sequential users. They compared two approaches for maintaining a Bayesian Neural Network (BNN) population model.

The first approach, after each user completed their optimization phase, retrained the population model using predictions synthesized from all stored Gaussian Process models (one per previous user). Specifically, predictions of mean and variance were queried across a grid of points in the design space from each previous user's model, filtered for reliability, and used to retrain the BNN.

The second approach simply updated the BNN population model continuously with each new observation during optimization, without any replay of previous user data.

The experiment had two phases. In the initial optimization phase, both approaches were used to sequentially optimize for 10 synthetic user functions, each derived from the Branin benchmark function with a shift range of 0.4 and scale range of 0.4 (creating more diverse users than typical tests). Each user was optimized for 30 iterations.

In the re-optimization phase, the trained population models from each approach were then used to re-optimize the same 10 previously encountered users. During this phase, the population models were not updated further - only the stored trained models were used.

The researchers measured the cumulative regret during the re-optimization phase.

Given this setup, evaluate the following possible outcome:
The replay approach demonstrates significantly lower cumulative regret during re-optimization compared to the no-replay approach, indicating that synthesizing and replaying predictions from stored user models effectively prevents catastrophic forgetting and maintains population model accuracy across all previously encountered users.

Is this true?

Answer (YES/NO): NO